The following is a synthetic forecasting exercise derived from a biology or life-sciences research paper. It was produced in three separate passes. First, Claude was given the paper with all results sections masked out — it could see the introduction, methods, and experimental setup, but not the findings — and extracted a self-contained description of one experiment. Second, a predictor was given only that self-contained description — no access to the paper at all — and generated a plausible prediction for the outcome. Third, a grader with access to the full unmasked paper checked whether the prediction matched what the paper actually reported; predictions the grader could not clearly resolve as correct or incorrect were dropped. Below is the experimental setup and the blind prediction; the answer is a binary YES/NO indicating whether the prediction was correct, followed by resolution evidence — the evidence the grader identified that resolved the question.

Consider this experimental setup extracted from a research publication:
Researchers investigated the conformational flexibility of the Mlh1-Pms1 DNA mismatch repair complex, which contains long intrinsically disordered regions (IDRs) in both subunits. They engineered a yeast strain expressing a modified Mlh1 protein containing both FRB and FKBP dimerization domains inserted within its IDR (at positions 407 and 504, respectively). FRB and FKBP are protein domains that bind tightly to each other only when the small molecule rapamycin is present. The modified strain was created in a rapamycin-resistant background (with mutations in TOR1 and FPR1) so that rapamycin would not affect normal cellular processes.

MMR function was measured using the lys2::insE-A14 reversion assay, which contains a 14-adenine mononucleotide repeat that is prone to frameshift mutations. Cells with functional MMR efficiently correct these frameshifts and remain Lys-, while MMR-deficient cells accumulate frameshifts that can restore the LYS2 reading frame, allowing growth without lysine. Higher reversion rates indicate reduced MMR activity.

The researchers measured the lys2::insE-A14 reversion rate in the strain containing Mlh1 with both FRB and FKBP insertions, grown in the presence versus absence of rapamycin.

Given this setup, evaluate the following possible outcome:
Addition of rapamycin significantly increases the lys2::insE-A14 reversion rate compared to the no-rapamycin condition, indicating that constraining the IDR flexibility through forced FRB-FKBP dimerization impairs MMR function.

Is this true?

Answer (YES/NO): YES